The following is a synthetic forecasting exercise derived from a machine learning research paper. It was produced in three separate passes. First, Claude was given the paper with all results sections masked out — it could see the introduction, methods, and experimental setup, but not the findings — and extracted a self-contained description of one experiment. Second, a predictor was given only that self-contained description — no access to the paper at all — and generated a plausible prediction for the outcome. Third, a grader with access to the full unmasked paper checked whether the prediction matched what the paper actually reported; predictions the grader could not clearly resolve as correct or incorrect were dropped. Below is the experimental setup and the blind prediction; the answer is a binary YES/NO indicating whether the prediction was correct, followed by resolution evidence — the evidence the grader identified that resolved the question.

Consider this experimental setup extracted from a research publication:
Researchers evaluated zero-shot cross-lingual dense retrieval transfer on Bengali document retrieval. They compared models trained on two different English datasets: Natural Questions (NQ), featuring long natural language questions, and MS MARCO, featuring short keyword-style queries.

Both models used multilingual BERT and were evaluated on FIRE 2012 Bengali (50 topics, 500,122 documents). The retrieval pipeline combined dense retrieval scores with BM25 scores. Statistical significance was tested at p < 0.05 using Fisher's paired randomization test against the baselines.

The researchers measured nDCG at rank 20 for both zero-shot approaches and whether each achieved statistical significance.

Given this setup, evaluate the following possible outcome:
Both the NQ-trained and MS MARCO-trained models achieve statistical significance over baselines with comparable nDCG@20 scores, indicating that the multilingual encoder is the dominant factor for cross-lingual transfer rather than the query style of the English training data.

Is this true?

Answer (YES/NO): NO